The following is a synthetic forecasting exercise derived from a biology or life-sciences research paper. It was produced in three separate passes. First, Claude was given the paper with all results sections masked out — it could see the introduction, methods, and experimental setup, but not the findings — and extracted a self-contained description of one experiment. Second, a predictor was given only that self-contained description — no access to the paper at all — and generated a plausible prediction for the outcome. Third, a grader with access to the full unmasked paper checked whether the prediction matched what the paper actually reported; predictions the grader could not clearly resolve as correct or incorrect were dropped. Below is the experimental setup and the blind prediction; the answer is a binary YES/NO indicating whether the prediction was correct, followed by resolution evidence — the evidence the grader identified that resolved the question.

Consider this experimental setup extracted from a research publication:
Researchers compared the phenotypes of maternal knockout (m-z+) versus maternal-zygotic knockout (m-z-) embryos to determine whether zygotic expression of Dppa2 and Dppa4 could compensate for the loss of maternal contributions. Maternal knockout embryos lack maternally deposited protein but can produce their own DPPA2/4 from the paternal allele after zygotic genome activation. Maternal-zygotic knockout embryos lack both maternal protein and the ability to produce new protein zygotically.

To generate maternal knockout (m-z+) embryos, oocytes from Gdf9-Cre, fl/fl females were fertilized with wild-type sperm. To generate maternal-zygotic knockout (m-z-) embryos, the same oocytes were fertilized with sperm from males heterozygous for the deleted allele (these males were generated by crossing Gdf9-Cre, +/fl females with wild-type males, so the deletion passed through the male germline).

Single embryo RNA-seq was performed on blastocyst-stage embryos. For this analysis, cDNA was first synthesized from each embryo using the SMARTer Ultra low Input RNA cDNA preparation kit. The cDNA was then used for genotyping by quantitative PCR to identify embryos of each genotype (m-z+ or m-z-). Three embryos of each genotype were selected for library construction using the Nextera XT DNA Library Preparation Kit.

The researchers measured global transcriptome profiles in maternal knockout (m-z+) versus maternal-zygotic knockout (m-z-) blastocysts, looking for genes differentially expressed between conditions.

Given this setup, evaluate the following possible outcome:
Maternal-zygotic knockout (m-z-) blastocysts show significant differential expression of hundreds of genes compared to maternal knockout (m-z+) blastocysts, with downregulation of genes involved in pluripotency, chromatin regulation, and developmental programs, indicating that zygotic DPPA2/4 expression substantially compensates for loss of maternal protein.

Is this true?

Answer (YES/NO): NO